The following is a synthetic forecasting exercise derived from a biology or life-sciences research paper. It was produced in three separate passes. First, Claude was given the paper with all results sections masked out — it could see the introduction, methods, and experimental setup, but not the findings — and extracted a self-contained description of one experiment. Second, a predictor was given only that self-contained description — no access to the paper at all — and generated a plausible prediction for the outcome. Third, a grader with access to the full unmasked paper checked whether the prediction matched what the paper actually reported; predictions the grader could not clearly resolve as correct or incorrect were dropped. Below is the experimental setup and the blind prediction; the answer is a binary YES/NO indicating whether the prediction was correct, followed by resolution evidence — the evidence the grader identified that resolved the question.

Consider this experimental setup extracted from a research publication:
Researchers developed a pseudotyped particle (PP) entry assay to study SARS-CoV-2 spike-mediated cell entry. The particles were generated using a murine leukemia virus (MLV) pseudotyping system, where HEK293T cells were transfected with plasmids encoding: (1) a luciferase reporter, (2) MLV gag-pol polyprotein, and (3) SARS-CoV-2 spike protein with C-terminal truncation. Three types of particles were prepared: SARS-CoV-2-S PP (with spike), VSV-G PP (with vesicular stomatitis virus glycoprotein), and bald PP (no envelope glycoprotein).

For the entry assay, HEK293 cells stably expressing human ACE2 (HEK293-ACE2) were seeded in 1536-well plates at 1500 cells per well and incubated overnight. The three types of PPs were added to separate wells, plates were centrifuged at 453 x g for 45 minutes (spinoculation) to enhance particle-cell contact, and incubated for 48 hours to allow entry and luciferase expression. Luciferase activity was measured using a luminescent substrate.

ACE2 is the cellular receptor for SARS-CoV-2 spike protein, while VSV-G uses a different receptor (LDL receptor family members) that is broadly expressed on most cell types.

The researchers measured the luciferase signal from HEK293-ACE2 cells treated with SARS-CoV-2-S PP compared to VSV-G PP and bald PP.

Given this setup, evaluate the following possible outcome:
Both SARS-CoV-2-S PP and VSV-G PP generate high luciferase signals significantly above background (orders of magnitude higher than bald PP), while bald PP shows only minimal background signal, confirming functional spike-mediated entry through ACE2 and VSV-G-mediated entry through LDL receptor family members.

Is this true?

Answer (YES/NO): YES